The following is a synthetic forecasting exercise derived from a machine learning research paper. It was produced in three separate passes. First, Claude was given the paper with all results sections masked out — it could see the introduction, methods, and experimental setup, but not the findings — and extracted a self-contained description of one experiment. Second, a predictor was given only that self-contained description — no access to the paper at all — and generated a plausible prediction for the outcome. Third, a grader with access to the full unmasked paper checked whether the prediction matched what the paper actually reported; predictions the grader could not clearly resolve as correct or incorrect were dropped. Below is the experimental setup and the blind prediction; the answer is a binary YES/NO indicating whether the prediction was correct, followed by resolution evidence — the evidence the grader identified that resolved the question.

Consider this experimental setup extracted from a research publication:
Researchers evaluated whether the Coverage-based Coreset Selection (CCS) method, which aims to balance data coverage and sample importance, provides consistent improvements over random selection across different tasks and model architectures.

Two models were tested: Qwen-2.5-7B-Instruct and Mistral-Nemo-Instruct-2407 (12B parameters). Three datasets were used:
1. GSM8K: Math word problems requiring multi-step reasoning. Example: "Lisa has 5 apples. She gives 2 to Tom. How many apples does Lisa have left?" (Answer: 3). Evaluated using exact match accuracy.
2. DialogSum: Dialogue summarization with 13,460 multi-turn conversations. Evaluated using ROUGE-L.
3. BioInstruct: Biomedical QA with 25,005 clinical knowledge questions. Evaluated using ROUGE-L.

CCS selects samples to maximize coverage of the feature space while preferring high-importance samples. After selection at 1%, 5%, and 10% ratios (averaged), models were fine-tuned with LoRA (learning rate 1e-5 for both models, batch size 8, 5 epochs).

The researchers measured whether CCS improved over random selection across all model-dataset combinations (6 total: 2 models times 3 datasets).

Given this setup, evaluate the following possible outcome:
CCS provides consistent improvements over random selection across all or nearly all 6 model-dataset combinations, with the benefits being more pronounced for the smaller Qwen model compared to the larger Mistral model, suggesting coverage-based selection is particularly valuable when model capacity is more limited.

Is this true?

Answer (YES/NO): NO